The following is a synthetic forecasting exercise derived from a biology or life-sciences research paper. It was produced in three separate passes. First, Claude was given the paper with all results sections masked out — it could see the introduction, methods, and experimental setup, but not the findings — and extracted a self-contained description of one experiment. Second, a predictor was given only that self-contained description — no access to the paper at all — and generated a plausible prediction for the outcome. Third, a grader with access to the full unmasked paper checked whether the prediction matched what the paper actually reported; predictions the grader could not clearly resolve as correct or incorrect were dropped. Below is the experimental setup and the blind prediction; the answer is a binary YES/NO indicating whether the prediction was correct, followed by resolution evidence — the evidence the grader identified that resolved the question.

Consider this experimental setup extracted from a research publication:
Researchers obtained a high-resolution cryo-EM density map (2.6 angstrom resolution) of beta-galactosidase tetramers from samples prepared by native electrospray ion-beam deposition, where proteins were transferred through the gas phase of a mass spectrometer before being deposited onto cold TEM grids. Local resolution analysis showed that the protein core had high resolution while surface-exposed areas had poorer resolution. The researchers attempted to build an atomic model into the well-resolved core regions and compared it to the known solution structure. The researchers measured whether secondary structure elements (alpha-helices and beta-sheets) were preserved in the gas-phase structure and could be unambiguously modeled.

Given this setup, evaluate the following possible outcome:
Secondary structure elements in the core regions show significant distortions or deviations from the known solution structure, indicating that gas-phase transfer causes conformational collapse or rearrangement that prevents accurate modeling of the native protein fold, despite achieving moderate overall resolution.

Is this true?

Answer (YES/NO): NO